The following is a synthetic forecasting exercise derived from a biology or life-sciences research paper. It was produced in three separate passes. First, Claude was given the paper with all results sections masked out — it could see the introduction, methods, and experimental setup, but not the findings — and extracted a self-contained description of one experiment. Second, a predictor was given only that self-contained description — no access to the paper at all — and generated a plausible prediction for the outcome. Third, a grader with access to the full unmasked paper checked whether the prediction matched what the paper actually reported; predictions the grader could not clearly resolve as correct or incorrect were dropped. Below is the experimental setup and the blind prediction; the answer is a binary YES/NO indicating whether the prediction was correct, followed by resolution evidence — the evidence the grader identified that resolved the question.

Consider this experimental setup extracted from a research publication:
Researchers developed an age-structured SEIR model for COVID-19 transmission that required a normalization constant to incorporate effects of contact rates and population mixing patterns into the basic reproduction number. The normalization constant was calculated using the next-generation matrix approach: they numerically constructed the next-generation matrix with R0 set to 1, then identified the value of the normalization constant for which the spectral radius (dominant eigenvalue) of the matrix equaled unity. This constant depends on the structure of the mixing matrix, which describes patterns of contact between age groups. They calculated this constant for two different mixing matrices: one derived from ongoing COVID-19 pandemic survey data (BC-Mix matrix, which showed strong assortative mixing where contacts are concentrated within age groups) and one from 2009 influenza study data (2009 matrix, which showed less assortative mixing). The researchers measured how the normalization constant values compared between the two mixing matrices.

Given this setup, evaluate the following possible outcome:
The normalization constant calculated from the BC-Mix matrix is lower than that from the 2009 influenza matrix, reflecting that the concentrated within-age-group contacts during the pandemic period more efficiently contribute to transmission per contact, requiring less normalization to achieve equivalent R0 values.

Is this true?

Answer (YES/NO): NO